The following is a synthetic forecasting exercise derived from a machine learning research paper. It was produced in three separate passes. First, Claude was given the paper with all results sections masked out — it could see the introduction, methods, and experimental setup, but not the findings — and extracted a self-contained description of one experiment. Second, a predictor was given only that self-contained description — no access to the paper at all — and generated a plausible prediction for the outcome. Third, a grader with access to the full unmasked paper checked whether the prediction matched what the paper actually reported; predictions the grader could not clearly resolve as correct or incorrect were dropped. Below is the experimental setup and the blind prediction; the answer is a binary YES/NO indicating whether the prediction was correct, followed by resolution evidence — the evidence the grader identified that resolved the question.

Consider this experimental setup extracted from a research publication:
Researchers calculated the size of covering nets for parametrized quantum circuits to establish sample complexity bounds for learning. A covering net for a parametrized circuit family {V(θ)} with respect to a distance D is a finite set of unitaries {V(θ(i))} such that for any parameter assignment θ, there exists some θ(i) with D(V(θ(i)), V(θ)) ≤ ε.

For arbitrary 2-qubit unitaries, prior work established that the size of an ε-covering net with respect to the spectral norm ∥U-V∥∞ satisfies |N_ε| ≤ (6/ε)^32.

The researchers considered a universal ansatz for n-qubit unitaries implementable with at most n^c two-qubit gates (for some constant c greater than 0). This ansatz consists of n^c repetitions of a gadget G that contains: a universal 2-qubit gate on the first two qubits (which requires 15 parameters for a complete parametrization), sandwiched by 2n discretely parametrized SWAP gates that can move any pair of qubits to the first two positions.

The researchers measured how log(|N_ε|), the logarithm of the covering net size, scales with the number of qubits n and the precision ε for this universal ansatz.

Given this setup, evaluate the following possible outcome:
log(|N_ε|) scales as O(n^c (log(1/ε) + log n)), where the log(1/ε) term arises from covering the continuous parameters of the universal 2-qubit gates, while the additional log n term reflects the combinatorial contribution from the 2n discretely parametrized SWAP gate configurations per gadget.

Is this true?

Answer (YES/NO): YES